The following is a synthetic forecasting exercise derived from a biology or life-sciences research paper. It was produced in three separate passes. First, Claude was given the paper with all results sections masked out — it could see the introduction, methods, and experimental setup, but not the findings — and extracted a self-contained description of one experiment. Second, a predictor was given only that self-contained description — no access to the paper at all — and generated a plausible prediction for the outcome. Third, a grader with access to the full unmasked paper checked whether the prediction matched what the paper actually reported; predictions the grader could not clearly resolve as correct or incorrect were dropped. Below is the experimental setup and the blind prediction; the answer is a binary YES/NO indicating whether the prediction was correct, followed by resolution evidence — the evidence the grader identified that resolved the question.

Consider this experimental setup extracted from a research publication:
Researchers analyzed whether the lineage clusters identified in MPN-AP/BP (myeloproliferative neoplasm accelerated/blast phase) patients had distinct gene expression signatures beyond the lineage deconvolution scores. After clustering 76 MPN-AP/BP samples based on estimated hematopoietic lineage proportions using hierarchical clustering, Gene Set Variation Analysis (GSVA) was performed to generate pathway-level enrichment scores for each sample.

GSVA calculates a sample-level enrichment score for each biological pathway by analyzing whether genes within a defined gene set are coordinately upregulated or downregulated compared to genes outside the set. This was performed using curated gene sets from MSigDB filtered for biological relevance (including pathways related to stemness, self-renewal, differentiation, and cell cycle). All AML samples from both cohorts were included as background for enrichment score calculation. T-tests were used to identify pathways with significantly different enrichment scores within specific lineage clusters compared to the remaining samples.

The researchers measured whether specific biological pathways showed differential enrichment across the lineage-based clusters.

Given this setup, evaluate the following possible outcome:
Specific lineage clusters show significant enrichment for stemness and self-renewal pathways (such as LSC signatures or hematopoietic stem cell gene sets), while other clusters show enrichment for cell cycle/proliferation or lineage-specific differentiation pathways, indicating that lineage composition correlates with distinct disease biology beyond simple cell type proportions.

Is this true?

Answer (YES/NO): YES